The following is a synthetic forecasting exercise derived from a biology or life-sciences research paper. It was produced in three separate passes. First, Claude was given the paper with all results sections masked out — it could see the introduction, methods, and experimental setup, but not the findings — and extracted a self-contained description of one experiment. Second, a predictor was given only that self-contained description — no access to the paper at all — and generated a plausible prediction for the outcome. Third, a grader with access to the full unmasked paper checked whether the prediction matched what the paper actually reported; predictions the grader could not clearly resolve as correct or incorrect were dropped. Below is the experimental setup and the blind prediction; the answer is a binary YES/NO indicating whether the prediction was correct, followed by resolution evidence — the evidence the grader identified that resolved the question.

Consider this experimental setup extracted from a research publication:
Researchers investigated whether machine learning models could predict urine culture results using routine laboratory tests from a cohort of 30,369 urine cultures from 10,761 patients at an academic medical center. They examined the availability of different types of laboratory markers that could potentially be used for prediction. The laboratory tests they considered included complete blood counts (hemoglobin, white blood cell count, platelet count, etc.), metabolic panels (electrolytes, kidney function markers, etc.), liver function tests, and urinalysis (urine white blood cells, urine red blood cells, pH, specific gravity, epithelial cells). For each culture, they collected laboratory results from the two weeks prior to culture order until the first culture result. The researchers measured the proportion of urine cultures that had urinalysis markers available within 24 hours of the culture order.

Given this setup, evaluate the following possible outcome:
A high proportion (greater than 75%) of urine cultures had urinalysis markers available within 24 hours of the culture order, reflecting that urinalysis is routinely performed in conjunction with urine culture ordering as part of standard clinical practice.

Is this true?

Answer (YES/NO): NO